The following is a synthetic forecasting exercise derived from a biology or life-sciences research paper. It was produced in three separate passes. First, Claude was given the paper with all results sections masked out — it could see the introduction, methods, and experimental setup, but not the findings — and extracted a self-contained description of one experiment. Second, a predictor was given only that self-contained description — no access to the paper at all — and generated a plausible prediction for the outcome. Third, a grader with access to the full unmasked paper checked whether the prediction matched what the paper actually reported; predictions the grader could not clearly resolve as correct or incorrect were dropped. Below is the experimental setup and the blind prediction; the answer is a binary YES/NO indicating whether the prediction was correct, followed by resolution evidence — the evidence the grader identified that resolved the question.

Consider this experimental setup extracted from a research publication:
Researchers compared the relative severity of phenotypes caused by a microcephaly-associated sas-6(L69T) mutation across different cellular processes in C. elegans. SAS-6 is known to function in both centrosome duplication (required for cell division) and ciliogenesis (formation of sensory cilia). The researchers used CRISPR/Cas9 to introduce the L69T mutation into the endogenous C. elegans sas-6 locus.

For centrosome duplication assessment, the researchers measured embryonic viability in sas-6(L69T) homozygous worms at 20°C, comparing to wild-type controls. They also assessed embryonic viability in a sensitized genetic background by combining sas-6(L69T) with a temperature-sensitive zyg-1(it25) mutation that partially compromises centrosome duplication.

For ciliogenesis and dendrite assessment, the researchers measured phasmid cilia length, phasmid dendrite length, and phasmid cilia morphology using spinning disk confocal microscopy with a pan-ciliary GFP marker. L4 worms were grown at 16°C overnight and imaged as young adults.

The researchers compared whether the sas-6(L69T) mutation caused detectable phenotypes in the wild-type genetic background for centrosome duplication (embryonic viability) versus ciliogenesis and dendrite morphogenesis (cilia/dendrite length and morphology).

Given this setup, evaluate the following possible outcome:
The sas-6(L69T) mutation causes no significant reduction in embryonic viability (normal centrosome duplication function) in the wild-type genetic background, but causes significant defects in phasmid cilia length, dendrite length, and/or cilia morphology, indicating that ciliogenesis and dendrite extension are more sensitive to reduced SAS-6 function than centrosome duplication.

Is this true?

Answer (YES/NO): YES